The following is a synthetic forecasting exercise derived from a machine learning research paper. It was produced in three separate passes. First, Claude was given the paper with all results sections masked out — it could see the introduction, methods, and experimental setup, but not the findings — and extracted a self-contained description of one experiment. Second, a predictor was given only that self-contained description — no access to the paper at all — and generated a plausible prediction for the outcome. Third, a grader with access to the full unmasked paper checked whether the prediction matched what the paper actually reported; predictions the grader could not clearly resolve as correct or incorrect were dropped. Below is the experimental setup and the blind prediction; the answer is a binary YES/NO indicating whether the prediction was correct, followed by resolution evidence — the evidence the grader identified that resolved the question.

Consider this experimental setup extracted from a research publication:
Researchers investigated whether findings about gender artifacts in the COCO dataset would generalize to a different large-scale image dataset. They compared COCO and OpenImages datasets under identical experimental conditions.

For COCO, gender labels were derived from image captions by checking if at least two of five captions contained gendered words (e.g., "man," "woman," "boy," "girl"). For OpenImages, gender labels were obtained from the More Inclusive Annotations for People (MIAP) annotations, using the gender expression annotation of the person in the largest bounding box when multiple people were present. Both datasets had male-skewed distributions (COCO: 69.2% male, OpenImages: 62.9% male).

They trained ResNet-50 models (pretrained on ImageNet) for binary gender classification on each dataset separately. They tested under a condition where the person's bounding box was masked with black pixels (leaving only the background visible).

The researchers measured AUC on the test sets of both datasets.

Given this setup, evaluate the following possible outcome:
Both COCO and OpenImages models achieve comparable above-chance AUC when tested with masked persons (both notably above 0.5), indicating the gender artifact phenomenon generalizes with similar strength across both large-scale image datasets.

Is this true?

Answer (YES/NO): NO